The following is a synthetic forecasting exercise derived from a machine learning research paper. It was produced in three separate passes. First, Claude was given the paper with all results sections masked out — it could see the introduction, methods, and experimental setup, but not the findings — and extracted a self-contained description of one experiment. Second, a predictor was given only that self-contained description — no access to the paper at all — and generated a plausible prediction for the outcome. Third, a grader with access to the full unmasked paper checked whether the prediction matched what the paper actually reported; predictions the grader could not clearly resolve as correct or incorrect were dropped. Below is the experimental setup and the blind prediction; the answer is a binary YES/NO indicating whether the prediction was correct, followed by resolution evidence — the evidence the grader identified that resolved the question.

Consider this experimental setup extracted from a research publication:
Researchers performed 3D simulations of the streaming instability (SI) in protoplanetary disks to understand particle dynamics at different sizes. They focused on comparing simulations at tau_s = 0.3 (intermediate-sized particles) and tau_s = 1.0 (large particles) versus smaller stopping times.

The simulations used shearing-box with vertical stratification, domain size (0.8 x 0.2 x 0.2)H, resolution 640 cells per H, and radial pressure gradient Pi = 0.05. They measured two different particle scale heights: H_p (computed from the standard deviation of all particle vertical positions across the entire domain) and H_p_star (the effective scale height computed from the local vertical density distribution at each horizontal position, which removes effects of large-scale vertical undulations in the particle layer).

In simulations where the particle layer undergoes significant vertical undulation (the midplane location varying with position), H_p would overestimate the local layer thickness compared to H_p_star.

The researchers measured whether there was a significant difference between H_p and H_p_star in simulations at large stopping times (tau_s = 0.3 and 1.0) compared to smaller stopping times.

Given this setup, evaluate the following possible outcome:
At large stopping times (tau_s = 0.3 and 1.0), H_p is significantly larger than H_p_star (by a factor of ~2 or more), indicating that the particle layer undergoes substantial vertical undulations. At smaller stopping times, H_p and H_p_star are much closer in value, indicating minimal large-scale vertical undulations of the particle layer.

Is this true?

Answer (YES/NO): YES